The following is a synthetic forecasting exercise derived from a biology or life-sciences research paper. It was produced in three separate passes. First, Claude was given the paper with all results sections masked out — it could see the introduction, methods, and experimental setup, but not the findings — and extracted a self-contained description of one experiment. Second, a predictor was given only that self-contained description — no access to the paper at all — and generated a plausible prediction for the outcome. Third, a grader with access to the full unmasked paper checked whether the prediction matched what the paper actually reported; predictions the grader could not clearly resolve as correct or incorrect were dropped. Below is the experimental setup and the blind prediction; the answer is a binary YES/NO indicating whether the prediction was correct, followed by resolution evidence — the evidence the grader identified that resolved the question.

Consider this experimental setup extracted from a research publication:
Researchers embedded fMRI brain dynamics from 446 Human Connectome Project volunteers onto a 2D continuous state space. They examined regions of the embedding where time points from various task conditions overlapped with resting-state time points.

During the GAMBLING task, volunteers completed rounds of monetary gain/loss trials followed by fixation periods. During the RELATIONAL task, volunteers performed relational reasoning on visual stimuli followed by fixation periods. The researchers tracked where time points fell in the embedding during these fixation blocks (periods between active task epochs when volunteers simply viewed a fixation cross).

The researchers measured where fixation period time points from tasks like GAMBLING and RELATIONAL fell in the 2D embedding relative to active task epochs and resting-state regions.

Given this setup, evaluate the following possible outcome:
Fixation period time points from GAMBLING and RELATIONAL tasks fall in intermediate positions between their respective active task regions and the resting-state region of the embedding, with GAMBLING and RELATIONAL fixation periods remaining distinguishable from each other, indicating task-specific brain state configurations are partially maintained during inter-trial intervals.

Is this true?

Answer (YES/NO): NO